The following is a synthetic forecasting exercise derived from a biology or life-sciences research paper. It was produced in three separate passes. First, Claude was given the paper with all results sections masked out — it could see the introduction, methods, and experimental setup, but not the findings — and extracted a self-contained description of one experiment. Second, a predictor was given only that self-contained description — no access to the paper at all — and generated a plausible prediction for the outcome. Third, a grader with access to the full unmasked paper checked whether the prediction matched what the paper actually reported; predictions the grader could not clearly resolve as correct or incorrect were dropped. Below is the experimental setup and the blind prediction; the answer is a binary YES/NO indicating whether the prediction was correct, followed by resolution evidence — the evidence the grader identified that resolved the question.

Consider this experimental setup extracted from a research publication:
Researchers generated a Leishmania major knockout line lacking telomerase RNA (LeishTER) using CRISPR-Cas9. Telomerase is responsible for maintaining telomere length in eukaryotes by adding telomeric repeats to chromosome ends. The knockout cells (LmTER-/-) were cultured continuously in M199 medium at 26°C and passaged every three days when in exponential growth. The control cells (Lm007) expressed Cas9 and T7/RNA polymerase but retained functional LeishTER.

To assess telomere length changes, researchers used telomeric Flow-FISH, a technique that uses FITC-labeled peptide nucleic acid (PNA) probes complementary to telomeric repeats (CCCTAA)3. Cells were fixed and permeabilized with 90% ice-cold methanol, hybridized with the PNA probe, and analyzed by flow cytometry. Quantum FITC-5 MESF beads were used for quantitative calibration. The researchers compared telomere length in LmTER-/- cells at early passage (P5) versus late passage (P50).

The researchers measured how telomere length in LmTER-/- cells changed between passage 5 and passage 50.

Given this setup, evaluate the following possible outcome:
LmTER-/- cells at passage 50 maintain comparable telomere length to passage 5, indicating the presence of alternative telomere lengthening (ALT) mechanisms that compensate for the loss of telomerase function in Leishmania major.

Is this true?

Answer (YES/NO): NO